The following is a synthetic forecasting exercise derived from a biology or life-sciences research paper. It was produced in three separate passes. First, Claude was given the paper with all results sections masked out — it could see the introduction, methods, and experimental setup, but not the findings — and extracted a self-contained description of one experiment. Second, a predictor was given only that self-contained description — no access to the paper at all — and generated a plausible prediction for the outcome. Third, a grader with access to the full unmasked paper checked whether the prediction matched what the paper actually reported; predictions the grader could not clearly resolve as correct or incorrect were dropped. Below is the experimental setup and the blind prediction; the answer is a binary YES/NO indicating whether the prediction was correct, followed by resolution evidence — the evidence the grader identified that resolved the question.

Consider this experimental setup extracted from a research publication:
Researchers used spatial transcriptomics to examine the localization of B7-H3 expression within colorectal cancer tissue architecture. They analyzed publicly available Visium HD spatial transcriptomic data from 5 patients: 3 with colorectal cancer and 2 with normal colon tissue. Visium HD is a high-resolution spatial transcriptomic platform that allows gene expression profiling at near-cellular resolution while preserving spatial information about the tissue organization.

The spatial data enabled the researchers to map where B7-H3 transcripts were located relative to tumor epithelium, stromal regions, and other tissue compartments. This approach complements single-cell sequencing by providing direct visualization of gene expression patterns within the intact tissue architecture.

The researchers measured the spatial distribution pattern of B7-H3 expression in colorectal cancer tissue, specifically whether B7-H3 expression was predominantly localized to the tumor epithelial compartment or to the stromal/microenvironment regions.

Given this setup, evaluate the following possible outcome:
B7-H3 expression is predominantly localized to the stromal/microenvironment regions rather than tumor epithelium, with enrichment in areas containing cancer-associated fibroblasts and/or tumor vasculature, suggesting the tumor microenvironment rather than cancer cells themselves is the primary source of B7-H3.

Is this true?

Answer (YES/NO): YES